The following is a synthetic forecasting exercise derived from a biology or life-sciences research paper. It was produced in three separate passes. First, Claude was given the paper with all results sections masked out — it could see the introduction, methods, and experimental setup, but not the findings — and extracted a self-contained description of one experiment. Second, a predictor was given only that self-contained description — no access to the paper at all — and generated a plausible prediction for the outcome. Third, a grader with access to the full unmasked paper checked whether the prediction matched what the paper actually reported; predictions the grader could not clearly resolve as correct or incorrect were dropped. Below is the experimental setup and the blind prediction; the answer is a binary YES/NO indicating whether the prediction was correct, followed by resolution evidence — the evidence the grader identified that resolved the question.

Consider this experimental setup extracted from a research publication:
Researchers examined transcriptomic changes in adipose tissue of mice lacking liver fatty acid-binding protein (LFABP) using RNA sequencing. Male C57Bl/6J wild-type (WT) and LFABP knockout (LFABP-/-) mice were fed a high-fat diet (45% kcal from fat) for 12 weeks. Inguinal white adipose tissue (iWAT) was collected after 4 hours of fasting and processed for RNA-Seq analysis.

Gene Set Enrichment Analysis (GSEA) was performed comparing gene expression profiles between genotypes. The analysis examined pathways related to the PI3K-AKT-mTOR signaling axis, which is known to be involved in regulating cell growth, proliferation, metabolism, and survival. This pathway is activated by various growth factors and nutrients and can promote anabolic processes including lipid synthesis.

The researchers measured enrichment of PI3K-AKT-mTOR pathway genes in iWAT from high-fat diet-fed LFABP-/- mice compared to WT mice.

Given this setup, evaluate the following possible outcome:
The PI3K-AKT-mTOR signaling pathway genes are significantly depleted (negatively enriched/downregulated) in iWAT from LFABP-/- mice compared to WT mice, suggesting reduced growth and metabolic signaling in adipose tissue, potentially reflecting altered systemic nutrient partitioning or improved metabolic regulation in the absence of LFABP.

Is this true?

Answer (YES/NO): NO